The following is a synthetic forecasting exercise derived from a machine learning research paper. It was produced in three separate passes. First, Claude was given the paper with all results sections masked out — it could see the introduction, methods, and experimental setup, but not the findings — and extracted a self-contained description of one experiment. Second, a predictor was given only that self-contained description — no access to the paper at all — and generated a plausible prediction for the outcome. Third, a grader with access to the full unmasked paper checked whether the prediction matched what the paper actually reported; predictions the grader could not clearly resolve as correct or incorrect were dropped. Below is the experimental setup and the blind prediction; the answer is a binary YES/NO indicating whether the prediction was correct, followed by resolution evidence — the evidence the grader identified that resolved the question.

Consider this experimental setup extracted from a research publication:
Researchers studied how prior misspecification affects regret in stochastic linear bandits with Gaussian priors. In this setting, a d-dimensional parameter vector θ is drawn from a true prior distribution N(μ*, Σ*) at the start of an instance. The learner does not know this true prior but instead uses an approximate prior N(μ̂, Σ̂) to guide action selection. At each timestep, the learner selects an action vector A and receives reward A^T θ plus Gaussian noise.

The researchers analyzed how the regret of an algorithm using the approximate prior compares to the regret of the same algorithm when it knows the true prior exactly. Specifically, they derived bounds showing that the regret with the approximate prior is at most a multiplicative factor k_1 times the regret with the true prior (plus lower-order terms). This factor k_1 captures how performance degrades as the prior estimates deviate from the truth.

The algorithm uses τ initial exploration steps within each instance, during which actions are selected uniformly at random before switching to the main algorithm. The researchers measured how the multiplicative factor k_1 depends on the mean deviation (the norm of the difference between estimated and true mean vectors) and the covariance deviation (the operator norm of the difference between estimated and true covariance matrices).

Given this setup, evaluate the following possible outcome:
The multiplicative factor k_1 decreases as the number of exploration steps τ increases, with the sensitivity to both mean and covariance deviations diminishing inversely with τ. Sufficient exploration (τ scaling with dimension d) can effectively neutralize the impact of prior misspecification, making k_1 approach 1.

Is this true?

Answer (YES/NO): NO